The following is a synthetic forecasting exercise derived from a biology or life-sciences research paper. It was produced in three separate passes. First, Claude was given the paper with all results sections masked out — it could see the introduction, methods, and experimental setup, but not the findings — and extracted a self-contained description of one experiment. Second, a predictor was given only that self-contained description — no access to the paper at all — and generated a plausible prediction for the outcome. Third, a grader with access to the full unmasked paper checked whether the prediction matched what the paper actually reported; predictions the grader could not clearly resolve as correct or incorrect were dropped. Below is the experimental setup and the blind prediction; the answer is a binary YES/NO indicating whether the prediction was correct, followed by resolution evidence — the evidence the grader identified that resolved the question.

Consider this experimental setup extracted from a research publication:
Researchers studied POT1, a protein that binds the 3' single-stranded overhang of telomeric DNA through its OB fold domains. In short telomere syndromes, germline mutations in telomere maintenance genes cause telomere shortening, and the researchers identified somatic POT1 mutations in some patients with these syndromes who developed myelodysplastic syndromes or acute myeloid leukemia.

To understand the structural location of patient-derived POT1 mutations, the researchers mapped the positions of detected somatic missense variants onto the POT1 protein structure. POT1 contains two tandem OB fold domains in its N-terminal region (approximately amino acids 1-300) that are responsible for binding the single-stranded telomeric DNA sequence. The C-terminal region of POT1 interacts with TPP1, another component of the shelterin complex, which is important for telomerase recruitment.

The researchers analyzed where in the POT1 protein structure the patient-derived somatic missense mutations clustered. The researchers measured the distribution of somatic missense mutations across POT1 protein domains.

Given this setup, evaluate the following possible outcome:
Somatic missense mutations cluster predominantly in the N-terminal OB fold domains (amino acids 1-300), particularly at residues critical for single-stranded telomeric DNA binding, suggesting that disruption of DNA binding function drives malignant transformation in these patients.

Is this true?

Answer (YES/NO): NO